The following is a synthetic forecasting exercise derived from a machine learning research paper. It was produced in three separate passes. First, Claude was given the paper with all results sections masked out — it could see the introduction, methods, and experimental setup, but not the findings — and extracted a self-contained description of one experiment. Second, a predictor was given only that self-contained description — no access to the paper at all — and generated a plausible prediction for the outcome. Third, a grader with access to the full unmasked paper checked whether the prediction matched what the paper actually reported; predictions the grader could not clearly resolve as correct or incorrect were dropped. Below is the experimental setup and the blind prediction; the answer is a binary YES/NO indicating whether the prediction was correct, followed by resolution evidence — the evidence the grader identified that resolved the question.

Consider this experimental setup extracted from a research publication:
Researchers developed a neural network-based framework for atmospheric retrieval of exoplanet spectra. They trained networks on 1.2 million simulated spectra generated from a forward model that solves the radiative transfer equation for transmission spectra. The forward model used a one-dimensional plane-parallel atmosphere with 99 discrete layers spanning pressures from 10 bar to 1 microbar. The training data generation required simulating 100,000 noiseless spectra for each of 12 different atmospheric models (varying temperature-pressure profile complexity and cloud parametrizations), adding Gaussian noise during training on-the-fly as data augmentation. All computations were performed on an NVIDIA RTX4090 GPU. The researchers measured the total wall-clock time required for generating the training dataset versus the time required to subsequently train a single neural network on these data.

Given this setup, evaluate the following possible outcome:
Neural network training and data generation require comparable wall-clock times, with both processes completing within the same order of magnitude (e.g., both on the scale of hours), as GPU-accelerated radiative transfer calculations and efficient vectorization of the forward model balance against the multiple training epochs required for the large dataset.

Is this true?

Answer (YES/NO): YES